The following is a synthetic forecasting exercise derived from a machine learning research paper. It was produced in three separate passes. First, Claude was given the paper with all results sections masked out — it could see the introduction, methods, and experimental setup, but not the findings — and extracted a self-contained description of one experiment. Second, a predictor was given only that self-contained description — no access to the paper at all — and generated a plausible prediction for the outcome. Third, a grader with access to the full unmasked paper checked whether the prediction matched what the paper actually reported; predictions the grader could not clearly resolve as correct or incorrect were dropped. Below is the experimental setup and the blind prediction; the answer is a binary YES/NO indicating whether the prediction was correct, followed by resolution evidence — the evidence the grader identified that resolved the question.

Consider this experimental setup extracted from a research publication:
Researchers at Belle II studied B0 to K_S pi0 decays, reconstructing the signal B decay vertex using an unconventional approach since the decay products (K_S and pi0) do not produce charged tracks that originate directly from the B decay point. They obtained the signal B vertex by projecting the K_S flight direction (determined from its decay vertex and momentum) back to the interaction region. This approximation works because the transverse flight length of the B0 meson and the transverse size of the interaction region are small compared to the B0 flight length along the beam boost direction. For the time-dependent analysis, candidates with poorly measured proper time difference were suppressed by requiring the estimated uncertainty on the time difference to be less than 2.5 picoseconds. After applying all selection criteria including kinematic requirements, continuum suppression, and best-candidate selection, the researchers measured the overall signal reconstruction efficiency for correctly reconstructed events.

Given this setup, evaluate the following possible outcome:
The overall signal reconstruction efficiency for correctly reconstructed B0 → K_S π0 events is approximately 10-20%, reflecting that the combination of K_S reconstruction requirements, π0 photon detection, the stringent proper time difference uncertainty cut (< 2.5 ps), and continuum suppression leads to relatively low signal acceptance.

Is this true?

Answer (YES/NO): YES